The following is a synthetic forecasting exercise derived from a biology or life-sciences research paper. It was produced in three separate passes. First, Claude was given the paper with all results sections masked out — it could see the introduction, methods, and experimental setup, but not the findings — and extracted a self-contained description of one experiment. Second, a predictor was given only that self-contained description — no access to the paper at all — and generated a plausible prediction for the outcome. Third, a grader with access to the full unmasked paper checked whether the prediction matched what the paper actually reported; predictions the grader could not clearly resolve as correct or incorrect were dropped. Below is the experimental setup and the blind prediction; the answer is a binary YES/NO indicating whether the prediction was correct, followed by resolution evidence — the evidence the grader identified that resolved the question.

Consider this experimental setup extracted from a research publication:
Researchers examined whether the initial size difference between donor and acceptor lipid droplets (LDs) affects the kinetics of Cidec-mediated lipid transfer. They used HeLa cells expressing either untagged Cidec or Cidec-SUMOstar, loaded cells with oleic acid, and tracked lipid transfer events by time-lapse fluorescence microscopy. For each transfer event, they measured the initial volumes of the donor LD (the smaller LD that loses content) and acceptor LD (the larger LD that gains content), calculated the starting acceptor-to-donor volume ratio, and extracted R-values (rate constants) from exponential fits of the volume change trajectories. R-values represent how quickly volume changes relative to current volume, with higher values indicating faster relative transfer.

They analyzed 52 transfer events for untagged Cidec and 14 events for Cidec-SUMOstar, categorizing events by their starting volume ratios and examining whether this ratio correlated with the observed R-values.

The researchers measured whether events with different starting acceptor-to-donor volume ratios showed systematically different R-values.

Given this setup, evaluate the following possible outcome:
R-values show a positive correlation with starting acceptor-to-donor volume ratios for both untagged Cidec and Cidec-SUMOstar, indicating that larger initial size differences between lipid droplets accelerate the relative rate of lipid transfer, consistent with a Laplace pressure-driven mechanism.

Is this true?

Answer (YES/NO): NO